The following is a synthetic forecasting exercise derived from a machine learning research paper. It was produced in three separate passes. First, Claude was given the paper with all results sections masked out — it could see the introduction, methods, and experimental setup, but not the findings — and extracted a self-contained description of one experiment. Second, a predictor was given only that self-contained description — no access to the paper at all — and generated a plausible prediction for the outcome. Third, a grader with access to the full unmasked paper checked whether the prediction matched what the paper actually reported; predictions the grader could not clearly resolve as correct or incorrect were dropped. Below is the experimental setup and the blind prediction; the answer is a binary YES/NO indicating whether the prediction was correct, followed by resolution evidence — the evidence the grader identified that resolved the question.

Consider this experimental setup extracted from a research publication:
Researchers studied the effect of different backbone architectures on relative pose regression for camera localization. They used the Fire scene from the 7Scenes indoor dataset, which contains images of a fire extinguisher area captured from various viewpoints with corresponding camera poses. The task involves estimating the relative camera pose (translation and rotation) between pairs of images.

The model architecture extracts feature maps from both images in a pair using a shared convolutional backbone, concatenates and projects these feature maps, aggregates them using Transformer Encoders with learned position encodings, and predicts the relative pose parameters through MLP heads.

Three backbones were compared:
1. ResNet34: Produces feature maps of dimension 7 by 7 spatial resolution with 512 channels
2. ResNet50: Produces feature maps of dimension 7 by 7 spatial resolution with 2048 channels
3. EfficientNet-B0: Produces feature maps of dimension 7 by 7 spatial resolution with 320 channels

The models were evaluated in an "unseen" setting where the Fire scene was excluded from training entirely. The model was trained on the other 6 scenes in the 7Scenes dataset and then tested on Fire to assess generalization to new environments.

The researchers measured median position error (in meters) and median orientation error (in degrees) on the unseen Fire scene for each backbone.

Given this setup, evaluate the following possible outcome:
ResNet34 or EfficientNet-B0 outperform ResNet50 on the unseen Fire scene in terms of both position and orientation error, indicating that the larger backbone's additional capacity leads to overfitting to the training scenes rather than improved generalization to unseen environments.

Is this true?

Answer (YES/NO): YES